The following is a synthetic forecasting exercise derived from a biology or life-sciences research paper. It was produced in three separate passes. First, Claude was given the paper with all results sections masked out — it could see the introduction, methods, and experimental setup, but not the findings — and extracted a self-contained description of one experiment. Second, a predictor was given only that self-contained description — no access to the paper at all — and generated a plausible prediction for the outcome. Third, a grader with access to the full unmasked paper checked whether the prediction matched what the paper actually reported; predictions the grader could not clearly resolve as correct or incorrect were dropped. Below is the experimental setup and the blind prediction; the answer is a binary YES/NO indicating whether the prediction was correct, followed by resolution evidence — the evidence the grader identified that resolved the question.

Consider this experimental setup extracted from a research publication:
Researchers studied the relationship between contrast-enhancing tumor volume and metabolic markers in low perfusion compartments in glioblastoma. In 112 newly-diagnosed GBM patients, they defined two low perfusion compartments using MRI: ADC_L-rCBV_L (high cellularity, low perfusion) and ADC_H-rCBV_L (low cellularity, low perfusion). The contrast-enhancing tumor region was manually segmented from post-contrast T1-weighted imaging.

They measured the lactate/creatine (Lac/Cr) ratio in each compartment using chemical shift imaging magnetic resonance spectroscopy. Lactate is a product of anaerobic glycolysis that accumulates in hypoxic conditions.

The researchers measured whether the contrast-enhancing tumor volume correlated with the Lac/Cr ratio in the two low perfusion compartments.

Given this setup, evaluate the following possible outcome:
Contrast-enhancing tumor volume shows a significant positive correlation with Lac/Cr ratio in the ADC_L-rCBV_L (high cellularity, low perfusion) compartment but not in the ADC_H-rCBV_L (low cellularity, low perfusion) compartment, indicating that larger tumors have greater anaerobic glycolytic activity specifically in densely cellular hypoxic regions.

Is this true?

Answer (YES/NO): NO